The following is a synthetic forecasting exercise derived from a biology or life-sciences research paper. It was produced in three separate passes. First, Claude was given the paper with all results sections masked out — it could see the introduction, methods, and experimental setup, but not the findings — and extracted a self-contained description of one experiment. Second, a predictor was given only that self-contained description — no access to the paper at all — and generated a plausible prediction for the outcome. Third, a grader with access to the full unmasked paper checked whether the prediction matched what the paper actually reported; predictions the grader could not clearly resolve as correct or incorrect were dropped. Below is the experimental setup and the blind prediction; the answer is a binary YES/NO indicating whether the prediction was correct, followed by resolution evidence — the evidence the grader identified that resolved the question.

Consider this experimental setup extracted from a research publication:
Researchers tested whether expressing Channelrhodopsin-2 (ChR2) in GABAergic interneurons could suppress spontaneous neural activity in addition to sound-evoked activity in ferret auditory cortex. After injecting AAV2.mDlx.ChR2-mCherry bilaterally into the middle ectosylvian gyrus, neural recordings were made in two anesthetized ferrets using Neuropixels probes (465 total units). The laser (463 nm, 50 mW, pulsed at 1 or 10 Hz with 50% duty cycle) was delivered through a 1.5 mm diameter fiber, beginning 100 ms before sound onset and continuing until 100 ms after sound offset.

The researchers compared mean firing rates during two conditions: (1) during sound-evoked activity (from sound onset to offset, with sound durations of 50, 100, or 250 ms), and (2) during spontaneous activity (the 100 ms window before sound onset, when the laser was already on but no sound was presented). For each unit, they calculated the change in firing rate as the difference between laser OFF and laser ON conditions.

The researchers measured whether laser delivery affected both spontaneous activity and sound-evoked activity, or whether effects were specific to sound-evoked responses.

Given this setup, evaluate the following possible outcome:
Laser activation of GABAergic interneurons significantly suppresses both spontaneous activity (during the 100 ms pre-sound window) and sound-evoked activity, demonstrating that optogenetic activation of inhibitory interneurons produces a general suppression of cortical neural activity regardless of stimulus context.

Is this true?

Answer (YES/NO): YES